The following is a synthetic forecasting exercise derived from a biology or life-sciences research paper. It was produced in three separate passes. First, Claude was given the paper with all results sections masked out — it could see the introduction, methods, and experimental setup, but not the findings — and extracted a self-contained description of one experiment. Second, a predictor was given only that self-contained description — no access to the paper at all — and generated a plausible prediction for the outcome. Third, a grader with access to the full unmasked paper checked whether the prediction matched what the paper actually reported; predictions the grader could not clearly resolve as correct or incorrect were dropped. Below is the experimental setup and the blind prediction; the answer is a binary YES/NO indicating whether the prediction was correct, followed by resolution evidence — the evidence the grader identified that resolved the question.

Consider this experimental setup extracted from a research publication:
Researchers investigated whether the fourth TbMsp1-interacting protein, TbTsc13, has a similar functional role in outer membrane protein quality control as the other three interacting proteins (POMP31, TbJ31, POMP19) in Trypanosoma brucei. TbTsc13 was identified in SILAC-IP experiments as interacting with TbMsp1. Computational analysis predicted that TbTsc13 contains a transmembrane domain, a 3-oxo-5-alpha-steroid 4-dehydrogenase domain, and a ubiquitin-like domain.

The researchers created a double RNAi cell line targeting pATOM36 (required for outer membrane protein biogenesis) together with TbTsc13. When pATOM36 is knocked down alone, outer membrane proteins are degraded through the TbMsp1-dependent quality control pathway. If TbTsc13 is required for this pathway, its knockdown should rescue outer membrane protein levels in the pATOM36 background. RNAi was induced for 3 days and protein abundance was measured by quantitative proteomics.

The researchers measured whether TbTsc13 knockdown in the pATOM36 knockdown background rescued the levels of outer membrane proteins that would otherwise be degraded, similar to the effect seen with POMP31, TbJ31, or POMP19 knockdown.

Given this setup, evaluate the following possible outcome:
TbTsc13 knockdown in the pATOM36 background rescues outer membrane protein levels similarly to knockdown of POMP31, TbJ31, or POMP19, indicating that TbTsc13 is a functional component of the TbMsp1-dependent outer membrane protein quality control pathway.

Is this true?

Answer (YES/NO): NO